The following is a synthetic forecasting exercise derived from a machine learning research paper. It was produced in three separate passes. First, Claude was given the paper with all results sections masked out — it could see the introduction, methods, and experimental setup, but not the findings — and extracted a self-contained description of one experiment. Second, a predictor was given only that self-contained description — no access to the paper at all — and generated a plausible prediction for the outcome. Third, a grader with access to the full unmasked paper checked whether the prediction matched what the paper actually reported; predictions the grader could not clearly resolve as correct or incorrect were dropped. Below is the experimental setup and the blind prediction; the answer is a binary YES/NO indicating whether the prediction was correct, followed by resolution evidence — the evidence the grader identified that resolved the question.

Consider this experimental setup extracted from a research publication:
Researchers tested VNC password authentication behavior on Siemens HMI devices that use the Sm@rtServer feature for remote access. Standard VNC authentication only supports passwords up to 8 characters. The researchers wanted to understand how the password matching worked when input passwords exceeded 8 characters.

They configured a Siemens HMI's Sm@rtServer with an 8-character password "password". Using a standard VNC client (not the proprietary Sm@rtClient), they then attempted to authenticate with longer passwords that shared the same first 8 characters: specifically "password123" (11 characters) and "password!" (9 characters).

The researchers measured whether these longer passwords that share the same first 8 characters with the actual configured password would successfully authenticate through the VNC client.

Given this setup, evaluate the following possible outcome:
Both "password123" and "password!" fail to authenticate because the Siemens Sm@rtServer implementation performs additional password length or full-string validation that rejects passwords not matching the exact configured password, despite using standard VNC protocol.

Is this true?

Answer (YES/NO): NO